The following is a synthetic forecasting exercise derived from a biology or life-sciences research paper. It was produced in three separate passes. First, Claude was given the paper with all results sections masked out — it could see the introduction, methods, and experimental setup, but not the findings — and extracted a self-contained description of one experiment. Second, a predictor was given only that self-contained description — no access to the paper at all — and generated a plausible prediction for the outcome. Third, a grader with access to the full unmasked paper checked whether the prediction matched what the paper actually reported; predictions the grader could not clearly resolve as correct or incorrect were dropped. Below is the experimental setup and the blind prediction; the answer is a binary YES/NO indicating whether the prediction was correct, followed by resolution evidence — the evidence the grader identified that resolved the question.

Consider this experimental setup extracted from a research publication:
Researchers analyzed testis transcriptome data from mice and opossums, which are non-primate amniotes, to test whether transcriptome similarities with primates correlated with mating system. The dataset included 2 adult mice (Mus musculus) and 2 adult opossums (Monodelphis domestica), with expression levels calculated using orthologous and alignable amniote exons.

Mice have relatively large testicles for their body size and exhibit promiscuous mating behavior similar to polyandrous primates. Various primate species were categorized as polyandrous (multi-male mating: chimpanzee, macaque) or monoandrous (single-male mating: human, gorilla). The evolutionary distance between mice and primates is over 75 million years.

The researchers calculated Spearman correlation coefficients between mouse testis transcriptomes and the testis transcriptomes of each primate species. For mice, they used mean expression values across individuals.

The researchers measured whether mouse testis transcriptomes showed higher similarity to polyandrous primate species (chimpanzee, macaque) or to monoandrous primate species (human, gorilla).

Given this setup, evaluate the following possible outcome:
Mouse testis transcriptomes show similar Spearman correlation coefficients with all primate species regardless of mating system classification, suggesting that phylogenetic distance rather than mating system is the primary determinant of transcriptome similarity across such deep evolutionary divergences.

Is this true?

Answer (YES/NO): NO